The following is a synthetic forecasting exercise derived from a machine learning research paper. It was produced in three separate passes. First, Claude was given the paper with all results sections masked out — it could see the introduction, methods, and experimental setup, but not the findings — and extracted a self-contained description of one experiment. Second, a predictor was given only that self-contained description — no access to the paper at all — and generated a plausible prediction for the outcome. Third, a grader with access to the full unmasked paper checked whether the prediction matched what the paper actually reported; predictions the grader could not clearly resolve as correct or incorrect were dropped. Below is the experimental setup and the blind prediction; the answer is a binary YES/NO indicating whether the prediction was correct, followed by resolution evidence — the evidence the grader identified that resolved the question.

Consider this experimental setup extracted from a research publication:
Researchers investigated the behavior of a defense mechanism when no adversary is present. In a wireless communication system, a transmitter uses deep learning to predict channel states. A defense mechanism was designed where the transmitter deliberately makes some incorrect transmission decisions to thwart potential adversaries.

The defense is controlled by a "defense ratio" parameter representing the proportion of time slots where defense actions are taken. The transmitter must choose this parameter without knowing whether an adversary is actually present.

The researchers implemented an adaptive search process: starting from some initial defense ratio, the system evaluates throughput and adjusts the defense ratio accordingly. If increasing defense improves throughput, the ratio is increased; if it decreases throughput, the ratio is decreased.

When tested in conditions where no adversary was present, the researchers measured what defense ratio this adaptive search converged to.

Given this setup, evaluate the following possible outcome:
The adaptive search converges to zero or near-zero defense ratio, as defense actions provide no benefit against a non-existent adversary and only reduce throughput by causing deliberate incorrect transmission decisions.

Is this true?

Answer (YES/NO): YES